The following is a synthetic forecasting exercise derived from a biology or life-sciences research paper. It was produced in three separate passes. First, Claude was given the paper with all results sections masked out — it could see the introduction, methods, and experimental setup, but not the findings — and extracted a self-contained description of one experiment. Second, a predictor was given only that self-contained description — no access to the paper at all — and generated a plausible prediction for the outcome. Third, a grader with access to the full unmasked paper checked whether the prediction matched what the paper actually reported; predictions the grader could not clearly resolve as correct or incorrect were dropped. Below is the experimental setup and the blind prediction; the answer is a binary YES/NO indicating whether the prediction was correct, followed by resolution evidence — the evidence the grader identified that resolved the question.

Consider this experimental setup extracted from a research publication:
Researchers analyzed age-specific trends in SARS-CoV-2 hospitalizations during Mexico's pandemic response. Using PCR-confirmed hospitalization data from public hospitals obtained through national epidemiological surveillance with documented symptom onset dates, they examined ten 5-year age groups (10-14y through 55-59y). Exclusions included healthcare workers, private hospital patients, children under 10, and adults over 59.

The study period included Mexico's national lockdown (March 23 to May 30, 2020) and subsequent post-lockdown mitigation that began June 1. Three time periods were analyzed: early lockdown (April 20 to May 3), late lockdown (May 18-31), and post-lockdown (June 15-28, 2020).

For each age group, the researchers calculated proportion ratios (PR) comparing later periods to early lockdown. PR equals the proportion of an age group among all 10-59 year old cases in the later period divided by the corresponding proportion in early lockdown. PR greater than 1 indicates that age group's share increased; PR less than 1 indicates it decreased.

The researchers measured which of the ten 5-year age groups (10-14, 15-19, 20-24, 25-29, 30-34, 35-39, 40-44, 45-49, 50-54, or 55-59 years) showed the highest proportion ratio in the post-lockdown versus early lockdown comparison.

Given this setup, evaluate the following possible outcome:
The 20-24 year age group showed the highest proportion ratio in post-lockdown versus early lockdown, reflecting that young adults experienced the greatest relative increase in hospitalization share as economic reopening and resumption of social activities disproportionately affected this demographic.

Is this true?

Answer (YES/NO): NO